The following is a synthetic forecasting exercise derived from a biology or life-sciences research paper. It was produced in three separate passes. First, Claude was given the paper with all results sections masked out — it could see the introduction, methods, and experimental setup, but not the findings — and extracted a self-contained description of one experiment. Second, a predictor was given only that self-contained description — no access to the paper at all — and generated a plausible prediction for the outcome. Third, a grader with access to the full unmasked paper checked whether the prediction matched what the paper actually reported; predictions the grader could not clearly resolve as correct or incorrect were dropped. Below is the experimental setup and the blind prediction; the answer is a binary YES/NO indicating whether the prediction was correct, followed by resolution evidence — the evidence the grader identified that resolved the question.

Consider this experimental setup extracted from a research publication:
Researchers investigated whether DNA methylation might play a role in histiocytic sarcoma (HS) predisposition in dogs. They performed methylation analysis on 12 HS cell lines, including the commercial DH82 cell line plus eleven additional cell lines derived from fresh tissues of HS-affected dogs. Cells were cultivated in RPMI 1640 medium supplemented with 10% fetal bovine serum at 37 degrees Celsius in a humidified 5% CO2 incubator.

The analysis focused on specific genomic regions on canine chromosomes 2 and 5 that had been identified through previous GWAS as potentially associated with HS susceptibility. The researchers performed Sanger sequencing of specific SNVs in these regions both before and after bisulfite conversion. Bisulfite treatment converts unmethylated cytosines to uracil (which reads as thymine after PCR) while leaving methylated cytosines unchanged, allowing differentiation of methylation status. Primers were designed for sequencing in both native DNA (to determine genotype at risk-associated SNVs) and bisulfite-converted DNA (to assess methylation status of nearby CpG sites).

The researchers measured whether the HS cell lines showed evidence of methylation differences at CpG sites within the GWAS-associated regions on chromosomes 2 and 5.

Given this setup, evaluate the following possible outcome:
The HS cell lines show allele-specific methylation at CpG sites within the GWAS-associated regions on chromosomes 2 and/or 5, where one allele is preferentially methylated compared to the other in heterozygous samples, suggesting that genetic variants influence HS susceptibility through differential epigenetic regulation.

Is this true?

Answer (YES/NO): YES